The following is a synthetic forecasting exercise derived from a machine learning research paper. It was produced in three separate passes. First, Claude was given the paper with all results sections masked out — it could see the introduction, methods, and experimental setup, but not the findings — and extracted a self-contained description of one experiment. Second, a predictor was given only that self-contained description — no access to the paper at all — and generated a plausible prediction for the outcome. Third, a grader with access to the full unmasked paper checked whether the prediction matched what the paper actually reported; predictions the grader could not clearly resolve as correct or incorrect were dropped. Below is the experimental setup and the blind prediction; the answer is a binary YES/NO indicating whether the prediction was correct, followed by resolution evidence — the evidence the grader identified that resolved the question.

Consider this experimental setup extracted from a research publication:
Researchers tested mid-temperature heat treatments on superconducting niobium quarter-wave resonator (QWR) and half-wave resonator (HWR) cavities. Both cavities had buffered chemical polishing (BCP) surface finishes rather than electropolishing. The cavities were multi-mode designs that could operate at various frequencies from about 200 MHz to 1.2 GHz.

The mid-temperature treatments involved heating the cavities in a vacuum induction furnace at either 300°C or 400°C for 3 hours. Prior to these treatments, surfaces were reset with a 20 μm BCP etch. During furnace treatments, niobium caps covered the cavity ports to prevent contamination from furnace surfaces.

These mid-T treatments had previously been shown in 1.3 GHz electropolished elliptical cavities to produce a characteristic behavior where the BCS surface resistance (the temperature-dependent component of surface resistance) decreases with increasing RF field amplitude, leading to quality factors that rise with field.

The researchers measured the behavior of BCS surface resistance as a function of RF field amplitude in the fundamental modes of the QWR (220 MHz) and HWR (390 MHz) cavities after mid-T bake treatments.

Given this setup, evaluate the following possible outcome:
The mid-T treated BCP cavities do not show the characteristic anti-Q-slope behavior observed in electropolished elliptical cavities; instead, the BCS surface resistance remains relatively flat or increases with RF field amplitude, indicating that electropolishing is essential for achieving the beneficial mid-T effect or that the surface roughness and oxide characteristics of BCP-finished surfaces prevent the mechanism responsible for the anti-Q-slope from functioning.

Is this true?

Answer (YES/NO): YES